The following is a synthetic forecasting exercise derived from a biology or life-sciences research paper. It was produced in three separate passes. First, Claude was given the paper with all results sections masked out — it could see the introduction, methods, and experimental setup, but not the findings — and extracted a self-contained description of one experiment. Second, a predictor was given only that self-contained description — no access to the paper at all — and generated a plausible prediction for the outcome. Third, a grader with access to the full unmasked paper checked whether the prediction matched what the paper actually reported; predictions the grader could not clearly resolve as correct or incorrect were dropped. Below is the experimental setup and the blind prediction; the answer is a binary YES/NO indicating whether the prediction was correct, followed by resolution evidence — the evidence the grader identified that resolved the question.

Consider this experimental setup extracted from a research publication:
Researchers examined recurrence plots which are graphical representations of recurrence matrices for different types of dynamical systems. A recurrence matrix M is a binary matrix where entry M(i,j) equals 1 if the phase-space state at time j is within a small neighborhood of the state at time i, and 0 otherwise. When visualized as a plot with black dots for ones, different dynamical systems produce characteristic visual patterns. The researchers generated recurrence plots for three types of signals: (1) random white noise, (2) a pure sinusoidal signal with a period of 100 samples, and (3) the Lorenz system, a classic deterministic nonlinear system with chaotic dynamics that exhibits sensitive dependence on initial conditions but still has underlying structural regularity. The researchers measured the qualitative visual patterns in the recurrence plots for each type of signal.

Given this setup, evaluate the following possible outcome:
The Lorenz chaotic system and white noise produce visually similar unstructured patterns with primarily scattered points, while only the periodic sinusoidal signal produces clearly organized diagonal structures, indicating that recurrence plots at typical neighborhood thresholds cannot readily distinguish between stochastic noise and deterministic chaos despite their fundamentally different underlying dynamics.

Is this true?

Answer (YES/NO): NO